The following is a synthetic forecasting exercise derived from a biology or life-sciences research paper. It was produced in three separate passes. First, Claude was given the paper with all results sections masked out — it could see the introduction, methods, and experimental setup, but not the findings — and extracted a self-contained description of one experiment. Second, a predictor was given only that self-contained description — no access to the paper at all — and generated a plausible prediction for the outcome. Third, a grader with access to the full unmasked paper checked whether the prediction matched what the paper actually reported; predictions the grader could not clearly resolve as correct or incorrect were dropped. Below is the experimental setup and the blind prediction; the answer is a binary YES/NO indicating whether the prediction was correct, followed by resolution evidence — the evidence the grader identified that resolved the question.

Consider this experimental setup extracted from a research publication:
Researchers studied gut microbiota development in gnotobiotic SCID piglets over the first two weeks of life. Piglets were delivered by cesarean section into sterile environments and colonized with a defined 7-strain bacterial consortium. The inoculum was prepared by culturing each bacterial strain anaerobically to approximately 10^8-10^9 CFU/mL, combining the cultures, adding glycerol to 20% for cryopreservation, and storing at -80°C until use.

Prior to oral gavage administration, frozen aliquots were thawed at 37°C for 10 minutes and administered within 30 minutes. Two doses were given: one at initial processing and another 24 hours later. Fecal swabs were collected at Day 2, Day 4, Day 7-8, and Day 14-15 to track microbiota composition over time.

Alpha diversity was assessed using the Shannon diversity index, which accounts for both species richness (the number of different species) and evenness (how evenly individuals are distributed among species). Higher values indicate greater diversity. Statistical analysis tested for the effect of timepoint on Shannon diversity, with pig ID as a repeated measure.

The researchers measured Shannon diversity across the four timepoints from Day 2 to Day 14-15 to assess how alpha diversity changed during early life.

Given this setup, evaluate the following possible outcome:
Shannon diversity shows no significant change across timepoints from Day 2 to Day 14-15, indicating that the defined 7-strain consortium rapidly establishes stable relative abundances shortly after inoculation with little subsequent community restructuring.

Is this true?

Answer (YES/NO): NO